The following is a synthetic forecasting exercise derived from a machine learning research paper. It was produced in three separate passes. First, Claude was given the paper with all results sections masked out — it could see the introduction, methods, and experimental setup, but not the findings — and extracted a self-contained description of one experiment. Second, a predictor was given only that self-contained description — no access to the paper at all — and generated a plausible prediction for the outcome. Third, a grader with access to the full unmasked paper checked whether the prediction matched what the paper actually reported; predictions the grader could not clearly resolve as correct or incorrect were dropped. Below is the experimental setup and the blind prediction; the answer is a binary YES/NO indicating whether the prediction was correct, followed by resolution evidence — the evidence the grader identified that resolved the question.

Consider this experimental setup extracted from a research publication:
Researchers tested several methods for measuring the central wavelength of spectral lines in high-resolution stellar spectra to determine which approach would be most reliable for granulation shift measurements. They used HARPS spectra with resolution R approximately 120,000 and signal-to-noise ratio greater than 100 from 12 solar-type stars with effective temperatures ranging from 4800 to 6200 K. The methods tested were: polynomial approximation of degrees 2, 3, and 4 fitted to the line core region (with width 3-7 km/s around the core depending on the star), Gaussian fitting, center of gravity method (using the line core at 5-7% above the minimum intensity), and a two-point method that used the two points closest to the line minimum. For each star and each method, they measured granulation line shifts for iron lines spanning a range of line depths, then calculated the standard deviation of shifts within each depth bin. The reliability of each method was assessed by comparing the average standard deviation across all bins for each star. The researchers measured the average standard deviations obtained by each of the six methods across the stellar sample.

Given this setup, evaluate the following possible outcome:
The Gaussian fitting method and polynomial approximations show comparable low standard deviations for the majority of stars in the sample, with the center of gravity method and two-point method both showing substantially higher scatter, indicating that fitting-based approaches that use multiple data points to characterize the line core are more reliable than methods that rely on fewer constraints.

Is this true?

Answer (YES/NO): NO